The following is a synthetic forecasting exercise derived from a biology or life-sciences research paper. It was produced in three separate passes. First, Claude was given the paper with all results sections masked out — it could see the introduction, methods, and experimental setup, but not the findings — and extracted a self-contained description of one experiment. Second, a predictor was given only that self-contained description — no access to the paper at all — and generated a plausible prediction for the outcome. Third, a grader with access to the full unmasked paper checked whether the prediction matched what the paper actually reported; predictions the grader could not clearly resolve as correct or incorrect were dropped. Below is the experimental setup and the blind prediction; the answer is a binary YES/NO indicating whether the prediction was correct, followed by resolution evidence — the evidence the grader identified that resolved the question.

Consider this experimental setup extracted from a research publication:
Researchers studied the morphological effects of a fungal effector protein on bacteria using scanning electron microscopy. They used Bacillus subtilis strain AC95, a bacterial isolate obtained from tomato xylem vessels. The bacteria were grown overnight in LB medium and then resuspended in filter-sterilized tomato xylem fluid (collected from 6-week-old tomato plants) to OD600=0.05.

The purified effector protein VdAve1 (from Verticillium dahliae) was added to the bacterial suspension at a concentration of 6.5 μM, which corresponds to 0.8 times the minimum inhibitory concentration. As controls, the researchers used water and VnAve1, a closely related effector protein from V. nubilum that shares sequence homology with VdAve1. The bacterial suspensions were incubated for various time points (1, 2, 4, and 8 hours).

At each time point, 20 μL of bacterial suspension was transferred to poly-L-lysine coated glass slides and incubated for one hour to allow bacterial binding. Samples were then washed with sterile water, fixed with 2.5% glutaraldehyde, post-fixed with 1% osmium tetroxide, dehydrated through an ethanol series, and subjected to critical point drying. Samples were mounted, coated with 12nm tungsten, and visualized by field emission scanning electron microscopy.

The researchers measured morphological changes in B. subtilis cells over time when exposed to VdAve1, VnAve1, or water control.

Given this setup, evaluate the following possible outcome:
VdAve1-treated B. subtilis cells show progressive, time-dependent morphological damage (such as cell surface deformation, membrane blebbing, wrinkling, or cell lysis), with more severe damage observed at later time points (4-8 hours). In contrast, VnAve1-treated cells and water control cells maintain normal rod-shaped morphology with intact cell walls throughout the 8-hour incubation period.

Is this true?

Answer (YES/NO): YES